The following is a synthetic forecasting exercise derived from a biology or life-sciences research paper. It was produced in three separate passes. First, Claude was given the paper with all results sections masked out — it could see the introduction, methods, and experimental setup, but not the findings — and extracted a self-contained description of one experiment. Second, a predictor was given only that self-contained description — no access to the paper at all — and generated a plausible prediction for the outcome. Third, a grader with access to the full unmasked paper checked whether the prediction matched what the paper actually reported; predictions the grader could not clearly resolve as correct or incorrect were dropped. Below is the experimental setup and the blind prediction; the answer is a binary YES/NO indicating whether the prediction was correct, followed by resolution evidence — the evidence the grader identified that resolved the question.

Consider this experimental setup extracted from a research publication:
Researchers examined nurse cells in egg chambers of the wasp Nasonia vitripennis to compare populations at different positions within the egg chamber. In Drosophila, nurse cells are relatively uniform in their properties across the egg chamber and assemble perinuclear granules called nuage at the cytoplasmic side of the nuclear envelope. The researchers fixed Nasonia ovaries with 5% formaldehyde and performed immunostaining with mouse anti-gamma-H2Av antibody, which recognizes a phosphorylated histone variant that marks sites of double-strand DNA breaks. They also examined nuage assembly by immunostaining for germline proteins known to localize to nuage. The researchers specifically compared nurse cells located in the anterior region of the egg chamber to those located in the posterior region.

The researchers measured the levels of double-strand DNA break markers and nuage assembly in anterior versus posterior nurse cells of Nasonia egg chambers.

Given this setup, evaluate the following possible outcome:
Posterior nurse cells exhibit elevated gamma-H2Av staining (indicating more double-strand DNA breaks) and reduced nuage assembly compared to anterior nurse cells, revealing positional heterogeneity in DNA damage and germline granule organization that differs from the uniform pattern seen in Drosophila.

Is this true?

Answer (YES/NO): NO